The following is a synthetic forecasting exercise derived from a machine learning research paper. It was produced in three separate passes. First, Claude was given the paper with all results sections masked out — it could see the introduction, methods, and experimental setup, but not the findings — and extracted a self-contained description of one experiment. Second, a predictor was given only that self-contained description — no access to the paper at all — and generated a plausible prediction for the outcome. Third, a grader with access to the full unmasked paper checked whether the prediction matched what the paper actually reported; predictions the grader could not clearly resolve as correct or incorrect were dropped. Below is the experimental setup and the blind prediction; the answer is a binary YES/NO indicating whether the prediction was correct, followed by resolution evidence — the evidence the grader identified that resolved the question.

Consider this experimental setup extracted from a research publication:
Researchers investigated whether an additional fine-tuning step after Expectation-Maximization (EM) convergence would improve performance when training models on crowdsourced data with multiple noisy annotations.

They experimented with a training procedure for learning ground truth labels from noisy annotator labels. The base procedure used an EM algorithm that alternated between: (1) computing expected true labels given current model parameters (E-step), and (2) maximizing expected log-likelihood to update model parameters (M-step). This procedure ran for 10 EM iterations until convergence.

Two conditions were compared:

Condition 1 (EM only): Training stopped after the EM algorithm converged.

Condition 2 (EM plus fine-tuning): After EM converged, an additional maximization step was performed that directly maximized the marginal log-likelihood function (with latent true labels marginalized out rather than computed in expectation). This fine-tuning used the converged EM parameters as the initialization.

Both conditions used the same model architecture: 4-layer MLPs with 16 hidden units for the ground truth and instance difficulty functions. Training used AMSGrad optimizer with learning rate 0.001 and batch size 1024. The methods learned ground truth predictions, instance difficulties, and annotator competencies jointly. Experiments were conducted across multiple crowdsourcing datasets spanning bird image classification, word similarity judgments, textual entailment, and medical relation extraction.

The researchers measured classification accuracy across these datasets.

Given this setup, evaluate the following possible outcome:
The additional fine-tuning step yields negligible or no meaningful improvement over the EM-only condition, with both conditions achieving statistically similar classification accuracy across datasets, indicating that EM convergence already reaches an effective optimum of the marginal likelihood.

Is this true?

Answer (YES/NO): NO